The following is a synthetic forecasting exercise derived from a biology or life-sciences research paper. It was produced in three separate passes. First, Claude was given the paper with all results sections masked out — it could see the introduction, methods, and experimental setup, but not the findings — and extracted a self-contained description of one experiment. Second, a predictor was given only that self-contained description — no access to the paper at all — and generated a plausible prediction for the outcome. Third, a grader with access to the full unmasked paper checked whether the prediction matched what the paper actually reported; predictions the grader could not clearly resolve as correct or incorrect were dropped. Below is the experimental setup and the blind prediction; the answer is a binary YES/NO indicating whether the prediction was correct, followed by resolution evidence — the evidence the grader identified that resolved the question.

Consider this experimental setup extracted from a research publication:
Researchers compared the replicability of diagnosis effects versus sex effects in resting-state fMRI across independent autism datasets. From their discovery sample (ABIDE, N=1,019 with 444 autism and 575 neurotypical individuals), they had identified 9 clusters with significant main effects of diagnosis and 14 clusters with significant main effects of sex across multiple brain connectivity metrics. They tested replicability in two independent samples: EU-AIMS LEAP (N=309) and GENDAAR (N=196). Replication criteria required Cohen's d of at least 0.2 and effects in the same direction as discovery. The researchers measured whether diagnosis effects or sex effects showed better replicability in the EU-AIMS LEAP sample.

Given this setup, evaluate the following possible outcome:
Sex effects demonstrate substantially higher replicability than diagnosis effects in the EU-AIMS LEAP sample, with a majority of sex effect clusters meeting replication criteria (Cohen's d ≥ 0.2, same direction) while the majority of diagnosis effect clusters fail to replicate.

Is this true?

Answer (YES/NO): YES